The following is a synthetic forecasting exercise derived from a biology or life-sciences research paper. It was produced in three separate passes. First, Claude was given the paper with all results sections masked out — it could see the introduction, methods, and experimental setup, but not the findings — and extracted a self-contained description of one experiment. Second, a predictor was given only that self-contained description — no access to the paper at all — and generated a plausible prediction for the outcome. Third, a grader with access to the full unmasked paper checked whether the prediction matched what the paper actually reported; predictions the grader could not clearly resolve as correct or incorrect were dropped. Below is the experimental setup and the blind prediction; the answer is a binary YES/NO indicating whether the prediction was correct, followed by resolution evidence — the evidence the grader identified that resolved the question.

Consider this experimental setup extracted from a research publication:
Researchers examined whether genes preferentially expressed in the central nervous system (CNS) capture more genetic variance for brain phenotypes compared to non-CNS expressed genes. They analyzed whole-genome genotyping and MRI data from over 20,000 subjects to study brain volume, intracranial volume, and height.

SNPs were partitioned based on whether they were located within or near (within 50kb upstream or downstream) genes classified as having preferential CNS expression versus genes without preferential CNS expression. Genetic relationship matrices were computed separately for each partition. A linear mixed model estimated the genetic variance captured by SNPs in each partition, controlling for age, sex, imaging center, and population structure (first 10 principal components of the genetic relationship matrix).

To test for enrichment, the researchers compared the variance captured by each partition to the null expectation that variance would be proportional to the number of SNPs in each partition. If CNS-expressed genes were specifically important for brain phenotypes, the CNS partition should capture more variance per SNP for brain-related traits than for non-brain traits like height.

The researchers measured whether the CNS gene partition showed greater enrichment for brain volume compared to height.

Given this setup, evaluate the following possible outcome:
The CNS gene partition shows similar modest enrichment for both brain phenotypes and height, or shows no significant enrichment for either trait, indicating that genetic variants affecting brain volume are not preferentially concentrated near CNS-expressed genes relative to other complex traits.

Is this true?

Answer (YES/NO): YES